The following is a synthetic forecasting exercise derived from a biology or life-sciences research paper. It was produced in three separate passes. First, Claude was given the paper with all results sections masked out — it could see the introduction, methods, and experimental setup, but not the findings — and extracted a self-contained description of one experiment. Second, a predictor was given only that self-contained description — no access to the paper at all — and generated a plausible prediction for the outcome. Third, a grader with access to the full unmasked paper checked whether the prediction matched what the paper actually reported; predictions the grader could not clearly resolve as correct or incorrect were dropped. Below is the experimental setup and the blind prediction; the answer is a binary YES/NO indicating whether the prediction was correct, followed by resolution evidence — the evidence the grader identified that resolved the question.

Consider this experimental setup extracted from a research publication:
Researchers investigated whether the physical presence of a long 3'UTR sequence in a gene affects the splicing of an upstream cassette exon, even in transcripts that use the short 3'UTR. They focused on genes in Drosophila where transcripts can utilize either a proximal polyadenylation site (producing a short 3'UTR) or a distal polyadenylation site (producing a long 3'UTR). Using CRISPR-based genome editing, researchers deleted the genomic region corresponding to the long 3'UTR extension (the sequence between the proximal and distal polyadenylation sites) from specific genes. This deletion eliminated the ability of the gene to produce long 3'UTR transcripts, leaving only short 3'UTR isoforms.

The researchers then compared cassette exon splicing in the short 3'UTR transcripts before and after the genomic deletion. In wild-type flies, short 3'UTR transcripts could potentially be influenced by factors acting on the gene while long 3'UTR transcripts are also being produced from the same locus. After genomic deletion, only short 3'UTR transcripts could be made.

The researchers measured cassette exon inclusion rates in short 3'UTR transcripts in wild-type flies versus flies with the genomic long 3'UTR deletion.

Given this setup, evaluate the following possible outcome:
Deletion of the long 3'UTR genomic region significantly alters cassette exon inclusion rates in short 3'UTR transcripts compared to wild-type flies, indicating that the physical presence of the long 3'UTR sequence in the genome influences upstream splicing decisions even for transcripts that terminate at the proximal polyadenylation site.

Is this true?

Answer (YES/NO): YES